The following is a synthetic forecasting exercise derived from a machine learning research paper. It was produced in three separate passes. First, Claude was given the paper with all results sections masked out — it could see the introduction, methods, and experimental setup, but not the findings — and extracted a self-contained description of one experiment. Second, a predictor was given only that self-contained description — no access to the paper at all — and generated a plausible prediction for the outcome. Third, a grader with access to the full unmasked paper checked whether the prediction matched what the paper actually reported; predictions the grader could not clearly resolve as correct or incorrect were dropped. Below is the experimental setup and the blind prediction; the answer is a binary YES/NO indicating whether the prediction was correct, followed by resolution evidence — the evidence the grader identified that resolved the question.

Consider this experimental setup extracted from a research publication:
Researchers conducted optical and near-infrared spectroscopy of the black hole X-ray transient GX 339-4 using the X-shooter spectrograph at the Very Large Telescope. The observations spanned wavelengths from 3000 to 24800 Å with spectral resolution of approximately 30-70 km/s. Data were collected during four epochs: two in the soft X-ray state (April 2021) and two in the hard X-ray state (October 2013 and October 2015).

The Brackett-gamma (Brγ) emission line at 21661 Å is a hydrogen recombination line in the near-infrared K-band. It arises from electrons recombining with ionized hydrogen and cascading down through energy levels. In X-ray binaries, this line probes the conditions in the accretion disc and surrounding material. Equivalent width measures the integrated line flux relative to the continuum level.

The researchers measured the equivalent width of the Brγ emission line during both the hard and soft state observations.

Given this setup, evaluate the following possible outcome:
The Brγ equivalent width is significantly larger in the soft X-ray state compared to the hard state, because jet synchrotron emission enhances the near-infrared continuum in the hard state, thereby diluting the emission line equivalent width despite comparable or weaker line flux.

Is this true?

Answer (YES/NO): YES